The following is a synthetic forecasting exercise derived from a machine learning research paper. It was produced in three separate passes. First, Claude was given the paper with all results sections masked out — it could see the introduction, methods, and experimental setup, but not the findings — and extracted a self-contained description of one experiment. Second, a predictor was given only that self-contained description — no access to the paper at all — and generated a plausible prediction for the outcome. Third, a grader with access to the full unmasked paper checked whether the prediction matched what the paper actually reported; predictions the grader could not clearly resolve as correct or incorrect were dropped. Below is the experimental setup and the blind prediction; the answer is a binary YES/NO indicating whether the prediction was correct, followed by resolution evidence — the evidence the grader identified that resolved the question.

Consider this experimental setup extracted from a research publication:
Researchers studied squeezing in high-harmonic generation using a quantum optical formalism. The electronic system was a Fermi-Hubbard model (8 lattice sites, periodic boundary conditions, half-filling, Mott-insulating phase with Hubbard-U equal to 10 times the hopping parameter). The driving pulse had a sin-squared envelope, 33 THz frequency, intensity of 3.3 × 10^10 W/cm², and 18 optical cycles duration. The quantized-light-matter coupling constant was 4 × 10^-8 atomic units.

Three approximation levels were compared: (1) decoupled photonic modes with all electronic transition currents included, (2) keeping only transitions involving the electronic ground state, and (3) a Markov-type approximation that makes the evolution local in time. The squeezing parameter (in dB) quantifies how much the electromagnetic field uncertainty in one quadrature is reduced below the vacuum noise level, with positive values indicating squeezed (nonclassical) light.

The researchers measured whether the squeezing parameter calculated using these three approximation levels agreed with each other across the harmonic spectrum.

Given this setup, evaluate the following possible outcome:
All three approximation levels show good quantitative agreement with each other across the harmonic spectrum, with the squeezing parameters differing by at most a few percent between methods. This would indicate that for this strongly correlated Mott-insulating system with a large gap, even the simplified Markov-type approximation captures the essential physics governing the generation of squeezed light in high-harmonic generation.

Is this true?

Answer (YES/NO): YES